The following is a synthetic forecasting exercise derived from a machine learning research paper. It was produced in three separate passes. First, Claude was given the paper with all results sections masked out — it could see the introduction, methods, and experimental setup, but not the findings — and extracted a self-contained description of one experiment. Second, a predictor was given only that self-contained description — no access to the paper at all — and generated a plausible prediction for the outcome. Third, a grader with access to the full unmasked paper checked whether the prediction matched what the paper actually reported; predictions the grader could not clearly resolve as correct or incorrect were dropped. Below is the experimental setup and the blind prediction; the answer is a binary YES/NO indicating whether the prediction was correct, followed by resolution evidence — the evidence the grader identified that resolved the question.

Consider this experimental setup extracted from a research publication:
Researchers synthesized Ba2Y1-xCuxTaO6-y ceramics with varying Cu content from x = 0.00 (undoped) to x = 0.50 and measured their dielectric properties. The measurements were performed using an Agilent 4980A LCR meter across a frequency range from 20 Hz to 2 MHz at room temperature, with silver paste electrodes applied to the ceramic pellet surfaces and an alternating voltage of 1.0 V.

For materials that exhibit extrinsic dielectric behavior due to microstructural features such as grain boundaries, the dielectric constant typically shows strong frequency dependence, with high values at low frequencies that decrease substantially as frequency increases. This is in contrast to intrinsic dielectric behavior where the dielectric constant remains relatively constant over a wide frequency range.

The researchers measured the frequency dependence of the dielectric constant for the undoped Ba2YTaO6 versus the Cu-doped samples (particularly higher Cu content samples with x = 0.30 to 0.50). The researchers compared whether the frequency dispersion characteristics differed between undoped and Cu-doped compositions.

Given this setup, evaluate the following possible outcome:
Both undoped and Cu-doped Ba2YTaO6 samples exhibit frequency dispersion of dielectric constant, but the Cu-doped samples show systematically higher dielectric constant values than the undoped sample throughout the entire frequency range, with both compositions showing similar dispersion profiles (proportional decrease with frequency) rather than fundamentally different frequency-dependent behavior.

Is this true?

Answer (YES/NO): NO